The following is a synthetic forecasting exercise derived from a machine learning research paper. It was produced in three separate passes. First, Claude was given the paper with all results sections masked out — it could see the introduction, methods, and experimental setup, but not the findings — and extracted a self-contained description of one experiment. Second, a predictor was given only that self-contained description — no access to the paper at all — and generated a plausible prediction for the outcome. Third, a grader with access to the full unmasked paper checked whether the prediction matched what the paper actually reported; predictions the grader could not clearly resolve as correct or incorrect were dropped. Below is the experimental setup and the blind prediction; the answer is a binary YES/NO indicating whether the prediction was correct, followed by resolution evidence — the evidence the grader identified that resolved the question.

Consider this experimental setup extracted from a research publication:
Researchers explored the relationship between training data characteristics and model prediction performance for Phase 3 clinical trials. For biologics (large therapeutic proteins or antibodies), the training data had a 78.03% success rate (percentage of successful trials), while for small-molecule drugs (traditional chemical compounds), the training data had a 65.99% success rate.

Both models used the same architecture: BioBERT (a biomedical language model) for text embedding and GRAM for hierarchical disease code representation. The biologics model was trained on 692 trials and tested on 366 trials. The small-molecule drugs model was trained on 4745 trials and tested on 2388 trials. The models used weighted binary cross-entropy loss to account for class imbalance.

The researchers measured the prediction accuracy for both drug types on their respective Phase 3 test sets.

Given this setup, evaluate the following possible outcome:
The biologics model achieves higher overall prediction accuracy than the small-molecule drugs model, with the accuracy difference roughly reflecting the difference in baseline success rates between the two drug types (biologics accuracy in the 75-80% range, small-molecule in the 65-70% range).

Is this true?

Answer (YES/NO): NO